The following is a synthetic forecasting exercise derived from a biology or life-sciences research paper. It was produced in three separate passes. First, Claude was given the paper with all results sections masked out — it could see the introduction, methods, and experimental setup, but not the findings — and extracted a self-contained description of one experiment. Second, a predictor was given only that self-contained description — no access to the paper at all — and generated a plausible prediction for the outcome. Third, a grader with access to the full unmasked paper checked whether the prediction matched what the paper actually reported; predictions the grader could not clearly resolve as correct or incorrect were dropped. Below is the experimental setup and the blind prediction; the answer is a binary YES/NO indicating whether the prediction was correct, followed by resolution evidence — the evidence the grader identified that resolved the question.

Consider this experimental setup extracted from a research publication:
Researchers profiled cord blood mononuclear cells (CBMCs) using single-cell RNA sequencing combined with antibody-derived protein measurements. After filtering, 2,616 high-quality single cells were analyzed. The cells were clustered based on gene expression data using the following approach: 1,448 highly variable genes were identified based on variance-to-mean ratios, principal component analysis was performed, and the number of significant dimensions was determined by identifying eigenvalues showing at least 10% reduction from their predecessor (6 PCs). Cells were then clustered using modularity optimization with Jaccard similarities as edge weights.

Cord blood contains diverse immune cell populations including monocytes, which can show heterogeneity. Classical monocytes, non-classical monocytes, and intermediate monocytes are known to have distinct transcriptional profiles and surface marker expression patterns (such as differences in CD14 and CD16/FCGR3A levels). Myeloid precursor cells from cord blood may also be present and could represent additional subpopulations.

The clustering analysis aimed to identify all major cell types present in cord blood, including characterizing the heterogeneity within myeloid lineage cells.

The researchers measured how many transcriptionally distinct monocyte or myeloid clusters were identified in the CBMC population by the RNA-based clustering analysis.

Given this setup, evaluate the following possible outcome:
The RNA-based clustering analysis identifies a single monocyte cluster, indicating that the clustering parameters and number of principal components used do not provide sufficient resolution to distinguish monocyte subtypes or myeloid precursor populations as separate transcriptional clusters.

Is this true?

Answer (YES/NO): NO